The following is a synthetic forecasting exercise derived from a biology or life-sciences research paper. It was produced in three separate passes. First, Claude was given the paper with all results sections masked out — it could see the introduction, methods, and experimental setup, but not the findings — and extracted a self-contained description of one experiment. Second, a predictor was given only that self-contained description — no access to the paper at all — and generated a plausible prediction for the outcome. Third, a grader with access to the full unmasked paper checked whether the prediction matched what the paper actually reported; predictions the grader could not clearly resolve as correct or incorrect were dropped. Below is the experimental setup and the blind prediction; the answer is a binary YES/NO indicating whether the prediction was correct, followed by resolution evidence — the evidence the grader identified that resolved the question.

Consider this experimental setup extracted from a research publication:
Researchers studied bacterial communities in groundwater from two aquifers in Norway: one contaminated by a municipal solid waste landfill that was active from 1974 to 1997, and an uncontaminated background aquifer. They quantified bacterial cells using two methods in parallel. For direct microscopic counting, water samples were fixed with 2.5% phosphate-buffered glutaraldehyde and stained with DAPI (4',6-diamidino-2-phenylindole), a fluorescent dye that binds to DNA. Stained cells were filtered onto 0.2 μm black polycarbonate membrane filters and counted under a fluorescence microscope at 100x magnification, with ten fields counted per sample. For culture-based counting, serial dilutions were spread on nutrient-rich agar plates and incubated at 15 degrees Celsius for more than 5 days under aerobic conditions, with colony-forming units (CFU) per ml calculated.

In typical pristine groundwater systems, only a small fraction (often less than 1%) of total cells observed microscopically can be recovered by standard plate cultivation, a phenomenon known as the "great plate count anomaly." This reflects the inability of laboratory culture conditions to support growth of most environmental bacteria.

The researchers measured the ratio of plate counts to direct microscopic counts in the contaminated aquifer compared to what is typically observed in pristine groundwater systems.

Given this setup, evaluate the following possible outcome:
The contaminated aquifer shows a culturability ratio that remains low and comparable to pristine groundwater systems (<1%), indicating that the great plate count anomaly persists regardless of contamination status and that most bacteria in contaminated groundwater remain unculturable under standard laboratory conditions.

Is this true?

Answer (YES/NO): NO